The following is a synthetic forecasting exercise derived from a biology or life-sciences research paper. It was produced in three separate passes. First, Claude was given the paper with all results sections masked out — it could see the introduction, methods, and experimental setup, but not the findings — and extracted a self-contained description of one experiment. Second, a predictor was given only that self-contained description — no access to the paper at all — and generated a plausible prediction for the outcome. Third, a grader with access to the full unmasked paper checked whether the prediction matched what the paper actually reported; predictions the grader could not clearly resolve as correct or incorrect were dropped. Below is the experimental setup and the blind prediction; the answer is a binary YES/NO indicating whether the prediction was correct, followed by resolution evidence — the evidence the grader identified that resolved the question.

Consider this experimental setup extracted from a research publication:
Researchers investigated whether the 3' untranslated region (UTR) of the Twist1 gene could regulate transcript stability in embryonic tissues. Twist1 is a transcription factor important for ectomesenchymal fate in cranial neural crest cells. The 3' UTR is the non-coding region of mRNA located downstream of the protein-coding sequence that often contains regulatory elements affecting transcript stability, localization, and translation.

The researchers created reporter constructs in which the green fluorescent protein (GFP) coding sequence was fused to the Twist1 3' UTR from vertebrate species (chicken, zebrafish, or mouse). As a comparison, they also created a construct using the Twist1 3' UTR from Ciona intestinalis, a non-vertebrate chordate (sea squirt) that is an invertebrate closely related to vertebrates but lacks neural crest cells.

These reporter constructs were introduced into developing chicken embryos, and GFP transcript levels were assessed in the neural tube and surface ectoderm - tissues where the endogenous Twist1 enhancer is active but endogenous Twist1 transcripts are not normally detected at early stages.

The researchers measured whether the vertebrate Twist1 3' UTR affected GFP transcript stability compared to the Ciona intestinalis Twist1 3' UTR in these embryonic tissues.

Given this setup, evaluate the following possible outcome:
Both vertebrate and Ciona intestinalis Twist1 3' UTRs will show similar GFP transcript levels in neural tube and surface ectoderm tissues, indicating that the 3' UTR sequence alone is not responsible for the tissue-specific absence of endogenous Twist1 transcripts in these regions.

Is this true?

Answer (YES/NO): NO